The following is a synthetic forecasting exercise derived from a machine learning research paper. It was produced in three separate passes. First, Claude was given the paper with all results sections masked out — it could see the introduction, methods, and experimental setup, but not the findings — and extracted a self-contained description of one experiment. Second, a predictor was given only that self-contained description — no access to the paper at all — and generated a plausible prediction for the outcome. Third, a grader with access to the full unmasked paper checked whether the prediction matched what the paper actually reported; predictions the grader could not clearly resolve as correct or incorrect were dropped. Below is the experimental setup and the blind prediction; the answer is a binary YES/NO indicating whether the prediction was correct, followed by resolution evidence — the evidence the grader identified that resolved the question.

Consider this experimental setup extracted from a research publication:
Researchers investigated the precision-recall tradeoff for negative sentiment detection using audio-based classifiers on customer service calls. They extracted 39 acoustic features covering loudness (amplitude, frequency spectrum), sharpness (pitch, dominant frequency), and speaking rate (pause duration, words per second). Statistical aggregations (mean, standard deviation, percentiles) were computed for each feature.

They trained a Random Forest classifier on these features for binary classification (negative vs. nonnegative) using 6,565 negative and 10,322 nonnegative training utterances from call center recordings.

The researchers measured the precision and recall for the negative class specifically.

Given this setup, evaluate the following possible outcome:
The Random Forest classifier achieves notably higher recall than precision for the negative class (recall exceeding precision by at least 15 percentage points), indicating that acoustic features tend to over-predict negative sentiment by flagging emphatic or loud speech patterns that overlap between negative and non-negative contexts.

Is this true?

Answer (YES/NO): NO